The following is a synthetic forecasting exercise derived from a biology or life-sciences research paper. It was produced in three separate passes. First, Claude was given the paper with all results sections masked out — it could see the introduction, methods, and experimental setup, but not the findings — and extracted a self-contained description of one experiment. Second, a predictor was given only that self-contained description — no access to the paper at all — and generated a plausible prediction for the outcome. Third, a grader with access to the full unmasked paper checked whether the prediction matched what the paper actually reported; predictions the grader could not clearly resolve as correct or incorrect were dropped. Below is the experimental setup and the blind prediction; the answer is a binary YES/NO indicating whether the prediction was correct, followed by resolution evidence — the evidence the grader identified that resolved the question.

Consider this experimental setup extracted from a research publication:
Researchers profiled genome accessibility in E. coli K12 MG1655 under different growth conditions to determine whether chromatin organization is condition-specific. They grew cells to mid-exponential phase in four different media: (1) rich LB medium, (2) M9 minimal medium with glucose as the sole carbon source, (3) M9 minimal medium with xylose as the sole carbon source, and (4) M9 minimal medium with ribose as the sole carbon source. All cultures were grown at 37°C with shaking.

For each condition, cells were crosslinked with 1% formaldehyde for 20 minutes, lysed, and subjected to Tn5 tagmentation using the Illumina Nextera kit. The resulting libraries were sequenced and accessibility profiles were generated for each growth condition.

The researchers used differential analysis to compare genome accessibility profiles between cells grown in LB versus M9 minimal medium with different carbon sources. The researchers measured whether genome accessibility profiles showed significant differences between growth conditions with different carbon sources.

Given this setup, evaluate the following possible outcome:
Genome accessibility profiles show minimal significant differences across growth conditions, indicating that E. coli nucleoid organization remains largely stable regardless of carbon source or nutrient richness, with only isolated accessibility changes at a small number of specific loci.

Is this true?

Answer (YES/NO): NO